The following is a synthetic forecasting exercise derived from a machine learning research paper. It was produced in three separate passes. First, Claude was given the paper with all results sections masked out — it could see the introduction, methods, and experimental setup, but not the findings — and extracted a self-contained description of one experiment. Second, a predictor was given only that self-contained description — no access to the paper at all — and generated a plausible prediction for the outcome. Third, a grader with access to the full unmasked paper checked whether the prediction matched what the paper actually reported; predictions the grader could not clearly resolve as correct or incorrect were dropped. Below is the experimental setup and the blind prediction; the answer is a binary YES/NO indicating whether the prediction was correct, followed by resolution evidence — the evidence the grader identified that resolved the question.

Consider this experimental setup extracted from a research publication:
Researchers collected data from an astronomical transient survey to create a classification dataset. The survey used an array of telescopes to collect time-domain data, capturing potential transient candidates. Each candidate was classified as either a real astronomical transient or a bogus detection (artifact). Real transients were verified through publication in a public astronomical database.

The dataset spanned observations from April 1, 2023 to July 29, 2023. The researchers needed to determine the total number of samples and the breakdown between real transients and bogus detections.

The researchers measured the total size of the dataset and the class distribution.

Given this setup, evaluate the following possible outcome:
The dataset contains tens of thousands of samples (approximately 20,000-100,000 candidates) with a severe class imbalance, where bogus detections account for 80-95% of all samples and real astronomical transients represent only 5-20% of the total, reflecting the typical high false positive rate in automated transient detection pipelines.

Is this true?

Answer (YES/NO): NO